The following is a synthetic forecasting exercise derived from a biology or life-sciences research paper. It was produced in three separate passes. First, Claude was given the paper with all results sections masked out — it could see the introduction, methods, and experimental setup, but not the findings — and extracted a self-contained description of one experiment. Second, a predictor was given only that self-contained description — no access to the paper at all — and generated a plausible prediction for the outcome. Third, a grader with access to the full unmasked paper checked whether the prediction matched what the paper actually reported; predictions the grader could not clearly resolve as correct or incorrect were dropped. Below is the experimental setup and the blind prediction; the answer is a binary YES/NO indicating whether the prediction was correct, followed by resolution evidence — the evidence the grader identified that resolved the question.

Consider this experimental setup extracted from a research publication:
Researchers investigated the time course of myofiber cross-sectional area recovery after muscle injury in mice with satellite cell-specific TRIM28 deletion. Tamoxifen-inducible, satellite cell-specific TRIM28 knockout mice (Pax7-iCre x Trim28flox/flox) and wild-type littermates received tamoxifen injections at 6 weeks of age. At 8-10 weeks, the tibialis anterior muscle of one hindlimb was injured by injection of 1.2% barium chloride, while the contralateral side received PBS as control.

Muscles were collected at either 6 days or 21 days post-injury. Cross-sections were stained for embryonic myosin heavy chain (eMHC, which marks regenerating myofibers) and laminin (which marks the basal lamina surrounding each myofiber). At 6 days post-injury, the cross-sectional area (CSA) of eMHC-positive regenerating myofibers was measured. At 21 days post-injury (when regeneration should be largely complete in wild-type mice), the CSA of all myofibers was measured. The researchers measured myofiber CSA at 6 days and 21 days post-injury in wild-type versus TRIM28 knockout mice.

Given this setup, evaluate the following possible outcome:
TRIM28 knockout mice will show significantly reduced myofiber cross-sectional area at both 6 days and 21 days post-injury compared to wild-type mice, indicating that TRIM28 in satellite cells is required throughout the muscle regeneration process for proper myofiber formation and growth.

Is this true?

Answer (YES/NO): NO